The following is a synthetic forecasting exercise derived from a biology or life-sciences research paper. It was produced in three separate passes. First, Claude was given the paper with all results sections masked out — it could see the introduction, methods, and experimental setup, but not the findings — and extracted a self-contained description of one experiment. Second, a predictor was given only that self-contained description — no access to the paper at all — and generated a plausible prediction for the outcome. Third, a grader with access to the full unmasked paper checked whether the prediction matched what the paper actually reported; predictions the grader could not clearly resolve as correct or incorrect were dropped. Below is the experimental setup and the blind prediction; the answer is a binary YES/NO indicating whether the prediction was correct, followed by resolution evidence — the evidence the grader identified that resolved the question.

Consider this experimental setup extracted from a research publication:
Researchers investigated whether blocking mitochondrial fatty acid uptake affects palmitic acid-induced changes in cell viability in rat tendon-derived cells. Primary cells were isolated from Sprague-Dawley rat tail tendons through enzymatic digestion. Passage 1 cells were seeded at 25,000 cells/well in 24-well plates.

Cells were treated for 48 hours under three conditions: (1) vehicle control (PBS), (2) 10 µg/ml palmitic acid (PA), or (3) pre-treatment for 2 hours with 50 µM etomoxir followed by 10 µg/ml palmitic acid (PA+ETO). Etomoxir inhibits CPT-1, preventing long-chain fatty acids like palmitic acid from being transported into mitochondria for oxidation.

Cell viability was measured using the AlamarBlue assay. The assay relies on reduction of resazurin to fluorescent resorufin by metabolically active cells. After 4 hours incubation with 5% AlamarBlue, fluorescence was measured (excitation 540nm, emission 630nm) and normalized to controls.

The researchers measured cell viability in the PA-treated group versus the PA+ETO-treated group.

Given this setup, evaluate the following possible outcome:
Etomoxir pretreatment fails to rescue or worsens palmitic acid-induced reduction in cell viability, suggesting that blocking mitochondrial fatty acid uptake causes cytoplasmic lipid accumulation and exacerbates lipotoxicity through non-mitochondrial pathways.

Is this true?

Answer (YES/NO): NO